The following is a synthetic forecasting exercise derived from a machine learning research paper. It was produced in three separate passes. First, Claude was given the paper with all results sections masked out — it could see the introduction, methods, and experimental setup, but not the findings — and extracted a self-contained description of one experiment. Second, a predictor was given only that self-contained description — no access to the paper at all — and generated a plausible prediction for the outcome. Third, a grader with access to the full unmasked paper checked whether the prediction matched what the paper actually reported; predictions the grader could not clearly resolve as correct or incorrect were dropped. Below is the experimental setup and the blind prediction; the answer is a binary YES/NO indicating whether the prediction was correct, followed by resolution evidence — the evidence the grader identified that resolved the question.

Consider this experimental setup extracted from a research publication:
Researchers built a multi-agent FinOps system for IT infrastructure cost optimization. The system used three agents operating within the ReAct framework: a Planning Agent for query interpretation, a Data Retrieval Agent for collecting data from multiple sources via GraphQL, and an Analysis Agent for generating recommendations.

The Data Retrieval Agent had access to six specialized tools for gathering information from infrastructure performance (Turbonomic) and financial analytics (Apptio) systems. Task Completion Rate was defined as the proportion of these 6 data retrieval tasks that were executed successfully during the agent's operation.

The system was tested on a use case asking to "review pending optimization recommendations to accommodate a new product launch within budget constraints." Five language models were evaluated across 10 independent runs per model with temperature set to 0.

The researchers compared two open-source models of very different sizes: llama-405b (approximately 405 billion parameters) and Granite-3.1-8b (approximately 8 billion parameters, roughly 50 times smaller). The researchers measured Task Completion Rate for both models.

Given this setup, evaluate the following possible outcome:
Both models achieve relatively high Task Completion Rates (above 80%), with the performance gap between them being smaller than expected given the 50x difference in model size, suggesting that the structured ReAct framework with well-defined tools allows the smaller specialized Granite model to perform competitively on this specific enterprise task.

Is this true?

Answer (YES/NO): NO